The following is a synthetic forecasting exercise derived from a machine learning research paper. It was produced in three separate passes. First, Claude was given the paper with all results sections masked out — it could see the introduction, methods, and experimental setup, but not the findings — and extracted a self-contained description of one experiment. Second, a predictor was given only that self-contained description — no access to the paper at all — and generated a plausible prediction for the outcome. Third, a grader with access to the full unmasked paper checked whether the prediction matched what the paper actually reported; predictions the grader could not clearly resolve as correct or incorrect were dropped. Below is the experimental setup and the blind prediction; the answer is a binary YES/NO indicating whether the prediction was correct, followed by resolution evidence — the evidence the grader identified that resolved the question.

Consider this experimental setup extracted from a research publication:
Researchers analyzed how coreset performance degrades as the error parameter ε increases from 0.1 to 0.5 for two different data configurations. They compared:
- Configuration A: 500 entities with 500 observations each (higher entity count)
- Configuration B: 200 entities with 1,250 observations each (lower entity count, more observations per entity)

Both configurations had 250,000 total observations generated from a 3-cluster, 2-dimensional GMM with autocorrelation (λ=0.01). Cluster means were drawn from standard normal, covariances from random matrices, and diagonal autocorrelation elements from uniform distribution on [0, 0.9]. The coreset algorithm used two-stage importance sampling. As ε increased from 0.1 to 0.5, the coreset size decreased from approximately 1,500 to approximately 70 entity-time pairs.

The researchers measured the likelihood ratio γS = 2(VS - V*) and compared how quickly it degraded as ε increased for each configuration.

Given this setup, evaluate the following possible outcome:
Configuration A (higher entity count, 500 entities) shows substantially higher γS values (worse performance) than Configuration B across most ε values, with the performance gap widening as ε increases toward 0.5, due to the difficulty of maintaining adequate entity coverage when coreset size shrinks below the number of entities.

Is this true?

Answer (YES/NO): YES